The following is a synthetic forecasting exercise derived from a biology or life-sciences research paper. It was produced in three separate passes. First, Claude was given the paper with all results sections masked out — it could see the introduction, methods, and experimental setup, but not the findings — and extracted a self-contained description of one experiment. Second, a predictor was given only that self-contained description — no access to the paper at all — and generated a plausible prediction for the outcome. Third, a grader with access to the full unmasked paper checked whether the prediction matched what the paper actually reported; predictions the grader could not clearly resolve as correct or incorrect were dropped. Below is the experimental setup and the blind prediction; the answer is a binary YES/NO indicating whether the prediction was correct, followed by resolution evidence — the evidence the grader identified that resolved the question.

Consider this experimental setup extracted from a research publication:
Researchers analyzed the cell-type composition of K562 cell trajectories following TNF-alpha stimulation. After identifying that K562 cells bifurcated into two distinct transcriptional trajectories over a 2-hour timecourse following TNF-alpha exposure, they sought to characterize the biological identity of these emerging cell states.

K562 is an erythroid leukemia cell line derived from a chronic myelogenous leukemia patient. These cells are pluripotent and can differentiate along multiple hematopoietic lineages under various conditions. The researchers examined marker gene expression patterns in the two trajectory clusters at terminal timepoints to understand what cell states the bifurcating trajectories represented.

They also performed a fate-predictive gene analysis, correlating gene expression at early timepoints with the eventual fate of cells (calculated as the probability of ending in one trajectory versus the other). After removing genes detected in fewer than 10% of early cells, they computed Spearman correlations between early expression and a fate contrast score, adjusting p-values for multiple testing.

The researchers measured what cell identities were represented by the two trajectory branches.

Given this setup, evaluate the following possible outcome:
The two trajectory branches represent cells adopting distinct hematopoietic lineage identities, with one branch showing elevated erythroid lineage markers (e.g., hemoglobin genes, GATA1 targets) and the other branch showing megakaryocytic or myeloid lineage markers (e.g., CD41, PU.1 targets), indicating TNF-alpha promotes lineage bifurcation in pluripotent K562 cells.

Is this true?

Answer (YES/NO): NO